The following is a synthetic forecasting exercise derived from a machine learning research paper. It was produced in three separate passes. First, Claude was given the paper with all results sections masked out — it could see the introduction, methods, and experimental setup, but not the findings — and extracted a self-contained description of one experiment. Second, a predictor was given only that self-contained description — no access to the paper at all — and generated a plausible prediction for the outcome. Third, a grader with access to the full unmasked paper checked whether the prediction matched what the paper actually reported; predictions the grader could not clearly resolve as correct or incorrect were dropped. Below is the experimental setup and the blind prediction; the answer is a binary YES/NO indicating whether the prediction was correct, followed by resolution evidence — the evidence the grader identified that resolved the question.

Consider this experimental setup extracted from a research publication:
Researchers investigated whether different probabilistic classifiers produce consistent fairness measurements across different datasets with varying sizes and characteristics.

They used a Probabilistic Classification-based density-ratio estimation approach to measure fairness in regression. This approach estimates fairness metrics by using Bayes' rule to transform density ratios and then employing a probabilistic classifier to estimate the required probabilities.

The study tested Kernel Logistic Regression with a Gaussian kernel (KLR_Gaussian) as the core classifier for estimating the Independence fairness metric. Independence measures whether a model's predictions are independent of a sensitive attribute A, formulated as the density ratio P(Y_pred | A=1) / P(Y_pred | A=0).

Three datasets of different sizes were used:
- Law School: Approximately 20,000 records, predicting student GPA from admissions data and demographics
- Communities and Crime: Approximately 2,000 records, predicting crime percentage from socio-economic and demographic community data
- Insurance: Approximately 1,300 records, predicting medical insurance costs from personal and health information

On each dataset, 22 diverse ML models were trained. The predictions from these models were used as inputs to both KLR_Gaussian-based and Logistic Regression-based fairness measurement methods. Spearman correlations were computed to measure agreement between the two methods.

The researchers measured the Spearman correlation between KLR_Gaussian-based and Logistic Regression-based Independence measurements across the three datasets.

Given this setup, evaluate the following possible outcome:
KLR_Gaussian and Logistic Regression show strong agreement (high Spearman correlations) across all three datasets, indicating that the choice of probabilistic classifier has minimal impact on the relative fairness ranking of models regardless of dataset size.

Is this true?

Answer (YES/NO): NO